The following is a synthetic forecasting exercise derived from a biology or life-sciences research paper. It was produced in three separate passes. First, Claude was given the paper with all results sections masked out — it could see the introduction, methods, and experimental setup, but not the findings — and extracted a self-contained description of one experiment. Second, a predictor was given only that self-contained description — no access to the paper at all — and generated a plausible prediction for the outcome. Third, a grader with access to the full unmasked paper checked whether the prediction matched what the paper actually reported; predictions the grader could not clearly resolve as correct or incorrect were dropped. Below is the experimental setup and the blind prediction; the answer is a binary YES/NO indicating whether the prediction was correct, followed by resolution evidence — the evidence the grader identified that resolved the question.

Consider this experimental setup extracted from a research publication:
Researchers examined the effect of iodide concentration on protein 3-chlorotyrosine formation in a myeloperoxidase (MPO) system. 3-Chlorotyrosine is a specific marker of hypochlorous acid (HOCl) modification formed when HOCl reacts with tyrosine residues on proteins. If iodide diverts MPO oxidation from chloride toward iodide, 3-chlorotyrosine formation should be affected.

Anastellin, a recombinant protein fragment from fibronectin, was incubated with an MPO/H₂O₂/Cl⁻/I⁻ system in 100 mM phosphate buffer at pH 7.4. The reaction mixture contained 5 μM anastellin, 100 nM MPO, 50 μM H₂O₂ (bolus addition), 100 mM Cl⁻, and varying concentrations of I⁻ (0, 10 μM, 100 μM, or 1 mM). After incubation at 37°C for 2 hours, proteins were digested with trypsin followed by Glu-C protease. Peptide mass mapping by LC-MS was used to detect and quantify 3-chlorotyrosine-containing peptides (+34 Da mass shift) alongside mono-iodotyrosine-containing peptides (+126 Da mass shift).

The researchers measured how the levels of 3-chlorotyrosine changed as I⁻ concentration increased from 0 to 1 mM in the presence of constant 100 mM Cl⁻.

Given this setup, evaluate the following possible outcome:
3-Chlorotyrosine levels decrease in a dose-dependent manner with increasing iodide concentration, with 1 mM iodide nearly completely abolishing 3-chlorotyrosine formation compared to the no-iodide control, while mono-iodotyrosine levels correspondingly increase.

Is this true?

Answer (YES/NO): YES